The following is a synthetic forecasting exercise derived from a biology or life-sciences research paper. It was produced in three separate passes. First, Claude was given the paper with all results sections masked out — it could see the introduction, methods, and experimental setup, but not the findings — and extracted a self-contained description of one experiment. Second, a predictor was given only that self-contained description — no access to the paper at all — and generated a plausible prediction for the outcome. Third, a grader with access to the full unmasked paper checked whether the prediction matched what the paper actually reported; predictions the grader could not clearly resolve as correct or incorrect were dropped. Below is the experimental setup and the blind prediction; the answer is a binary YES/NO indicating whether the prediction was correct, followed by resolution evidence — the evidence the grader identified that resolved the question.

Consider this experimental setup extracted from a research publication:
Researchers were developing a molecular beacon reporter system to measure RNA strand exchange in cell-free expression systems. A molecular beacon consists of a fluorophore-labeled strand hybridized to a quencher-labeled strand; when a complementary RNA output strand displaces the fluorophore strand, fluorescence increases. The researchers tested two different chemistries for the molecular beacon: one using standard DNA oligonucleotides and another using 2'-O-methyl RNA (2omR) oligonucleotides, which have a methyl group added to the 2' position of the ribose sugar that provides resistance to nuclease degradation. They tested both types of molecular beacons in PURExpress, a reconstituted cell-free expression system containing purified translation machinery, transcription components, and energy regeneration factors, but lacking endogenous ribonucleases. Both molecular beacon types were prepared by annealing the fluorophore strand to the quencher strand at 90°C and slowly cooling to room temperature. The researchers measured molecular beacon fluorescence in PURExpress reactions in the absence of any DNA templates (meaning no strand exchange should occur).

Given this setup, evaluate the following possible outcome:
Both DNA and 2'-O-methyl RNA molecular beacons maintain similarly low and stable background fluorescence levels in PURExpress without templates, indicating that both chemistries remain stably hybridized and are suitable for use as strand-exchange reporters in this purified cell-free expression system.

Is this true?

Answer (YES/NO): NO